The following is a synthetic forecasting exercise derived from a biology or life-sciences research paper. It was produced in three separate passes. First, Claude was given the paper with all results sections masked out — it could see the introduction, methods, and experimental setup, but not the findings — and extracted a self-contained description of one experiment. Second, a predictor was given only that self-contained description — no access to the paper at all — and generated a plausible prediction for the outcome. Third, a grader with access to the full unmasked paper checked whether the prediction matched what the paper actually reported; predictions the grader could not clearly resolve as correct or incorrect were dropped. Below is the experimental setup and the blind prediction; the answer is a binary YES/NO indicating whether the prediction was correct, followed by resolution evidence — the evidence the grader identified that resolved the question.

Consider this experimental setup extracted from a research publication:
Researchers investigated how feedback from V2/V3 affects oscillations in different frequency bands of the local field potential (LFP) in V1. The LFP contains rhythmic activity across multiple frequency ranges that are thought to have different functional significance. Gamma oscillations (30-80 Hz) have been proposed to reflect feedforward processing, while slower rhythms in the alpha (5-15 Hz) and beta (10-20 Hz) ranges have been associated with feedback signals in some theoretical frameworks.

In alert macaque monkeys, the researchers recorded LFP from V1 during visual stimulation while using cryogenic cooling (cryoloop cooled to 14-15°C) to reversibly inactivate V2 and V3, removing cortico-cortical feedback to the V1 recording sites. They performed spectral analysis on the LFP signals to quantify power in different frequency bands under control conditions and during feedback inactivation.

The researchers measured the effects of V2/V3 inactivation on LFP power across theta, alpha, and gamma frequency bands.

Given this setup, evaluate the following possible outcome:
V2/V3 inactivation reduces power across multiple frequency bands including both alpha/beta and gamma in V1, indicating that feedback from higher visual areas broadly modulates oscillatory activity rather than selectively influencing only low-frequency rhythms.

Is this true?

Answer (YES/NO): YES